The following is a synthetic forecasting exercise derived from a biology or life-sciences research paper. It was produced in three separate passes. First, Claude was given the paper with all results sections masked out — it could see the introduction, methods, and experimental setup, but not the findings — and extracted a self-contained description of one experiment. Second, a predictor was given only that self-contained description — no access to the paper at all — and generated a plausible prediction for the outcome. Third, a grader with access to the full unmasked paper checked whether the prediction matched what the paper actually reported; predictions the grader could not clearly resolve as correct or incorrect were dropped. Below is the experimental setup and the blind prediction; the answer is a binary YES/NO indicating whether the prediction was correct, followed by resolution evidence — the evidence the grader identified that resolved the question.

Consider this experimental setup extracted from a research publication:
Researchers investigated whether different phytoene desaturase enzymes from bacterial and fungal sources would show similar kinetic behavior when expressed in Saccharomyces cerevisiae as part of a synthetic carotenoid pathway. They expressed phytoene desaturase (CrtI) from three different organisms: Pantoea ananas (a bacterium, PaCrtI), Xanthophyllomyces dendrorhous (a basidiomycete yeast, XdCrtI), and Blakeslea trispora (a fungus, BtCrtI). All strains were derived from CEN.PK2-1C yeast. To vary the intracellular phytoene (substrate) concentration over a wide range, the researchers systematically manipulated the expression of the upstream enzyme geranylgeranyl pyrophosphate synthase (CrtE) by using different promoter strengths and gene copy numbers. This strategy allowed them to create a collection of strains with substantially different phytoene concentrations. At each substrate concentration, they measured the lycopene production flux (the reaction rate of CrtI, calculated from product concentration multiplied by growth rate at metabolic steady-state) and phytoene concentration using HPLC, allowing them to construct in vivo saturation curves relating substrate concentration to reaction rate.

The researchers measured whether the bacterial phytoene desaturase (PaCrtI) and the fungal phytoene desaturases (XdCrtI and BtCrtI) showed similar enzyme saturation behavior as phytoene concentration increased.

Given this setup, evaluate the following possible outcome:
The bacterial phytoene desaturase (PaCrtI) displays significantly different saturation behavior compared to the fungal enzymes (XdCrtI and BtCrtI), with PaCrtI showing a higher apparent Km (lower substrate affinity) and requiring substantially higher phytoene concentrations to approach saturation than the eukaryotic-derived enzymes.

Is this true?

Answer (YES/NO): YES